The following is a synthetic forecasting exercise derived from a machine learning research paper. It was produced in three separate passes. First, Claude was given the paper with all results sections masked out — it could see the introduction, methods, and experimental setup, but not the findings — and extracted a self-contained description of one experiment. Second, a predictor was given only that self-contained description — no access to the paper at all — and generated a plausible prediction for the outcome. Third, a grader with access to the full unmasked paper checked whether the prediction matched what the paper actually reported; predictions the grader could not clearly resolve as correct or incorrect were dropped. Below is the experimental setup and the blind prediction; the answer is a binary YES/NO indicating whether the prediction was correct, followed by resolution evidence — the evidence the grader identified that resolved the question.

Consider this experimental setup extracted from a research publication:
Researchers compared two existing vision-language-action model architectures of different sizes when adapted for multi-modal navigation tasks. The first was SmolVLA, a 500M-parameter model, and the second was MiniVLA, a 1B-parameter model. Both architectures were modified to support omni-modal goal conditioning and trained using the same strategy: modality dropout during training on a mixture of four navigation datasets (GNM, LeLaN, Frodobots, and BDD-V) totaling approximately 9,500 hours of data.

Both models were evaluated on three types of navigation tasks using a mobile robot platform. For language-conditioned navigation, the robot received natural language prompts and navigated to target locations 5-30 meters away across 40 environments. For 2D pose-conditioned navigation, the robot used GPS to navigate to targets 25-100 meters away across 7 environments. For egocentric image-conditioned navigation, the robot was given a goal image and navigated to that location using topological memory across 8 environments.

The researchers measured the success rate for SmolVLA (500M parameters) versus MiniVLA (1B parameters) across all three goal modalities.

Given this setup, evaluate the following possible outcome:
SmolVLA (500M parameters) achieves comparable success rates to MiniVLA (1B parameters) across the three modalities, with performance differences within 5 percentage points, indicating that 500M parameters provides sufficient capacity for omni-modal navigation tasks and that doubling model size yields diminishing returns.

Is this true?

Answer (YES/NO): NO